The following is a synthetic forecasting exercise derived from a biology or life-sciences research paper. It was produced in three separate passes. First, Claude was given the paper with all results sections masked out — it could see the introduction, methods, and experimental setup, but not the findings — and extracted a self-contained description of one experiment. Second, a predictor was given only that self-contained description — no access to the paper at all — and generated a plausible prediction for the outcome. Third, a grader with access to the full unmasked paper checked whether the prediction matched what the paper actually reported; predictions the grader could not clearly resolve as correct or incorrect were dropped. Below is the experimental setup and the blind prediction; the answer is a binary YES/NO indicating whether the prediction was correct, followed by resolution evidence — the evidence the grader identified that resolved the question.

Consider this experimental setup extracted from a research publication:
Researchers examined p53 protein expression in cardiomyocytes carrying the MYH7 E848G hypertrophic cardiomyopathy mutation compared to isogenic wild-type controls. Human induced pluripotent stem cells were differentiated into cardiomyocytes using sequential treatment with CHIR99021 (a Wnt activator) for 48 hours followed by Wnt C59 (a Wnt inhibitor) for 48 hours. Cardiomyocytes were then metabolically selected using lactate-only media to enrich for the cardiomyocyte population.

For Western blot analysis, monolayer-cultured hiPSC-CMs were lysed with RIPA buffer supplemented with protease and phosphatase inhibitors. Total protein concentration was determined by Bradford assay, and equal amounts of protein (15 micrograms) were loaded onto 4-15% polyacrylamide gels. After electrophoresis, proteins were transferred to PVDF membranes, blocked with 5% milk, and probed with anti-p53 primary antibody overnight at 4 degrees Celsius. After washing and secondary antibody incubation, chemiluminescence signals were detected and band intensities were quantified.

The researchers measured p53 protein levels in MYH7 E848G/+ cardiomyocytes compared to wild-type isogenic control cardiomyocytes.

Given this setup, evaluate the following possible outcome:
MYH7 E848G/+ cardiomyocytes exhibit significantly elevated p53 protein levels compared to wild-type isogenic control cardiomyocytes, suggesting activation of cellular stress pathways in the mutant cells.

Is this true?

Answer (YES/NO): YES